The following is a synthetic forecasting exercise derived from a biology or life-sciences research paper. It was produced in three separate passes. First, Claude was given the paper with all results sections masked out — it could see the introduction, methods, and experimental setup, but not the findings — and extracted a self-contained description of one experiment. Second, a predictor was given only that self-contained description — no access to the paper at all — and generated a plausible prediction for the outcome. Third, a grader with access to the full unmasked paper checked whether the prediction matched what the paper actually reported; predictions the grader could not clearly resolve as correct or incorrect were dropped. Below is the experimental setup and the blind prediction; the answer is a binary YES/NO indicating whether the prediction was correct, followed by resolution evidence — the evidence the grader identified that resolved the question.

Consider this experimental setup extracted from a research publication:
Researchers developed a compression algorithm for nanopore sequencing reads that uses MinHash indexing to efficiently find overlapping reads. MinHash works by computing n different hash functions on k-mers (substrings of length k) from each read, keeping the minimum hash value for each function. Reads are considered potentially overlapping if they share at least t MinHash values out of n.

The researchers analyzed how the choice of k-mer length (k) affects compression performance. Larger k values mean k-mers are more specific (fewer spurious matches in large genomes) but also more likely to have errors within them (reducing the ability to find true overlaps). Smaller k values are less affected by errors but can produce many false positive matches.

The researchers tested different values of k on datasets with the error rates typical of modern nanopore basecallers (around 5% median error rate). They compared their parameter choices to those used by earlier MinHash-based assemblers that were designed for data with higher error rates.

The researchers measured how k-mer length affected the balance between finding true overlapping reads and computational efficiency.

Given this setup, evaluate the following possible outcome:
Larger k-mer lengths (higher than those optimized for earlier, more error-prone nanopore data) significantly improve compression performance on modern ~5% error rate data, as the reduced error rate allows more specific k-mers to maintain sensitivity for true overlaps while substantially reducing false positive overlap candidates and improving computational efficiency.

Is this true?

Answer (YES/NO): NO